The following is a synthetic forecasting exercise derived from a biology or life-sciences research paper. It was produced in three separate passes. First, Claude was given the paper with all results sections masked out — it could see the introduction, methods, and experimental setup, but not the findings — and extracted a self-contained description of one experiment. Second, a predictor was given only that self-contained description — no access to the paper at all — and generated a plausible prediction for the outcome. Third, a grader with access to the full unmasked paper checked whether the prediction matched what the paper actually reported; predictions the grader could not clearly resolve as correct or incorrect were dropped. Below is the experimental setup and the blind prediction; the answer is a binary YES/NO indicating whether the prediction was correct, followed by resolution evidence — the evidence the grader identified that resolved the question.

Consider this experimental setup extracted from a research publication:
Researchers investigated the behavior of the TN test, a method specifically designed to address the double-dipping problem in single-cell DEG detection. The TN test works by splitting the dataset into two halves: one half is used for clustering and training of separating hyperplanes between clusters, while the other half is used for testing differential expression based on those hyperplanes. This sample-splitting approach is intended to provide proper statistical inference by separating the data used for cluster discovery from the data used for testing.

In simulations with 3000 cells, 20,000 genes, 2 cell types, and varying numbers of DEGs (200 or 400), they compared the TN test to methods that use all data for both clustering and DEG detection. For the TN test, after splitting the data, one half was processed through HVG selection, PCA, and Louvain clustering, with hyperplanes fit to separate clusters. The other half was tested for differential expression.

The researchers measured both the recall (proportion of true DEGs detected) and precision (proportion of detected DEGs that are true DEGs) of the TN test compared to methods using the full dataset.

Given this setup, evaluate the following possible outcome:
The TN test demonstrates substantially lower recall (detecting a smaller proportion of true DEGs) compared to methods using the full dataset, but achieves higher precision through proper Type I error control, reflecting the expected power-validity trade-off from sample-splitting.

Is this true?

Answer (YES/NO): NO